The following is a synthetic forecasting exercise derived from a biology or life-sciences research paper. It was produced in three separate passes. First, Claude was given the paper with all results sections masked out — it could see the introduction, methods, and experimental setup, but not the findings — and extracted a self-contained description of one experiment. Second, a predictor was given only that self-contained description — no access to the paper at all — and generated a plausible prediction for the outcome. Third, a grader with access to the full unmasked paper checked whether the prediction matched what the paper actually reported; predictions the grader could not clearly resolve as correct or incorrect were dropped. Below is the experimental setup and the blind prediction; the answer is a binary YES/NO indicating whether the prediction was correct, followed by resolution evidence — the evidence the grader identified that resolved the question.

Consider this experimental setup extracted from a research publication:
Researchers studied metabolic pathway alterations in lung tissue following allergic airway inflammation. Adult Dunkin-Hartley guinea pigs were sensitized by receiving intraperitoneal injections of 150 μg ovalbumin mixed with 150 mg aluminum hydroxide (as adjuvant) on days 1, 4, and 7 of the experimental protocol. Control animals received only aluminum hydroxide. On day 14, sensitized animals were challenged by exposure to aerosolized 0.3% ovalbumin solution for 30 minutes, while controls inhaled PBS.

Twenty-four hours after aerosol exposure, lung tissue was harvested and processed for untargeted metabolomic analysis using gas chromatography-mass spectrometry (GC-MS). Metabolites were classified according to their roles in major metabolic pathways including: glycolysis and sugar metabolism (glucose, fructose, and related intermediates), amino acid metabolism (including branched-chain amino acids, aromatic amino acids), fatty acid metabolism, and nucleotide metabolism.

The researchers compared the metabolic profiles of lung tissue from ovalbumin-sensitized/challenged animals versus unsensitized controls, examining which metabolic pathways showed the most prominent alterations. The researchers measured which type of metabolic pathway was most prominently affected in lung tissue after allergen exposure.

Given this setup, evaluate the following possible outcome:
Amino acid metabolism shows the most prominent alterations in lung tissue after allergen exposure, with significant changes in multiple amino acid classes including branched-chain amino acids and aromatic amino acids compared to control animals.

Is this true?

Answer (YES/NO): NO